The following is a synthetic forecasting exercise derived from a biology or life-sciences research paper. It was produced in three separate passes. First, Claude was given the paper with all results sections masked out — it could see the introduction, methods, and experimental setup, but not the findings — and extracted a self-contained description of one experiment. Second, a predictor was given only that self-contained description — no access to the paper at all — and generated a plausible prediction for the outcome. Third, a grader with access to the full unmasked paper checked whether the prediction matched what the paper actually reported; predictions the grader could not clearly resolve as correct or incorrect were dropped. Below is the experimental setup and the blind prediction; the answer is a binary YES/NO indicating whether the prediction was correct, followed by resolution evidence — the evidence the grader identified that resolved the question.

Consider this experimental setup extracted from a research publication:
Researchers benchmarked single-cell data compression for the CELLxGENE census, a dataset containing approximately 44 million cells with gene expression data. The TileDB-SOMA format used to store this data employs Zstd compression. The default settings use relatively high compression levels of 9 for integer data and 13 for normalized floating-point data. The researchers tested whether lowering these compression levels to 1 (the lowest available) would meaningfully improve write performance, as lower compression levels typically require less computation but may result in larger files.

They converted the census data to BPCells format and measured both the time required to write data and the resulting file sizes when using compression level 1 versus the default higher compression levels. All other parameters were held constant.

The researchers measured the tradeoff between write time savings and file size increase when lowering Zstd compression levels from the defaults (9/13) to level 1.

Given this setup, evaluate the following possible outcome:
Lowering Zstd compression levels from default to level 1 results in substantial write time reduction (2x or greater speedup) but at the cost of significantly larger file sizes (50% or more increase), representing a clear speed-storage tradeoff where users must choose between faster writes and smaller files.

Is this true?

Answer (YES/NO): NO